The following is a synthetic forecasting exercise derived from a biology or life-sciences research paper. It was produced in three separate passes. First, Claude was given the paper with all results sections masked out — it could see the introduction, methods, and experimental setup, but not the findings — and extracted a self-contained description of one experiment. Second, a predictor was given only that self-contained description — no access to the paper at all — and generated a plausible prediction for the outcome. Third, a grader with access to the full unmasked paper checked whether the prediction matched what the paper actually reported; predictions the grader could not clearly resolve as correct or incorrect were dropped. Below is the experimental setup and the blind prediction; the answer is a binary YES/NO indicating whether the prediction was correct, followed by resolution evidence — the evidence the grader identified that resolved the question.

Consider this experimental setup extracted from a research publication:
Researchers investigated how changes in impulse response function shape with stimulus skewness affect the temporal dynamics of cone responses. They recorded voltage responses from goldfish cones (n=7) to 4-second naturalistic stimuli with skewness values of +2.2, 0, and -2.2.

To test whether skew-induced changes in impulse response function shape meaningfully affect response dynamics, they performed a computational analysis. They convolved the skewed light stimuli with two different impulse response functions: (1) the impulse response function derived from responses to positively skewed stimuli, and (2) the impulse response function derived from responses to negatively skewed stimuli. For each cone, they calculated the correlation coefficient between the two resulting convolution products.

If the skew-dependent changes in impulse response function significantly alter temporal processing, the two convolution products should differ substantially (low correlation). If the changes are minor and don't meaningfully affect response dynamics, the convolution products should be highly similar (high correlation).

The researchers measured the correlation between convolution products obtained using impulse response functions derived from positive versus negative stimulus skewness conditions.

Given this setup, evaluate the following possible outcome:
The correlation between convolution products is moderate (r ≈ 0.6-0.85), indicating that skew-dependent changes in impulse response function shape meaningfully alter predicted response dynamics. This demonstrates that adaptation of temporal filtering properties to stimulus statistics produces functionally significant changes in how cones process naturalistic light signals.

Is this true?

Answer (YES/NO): NO